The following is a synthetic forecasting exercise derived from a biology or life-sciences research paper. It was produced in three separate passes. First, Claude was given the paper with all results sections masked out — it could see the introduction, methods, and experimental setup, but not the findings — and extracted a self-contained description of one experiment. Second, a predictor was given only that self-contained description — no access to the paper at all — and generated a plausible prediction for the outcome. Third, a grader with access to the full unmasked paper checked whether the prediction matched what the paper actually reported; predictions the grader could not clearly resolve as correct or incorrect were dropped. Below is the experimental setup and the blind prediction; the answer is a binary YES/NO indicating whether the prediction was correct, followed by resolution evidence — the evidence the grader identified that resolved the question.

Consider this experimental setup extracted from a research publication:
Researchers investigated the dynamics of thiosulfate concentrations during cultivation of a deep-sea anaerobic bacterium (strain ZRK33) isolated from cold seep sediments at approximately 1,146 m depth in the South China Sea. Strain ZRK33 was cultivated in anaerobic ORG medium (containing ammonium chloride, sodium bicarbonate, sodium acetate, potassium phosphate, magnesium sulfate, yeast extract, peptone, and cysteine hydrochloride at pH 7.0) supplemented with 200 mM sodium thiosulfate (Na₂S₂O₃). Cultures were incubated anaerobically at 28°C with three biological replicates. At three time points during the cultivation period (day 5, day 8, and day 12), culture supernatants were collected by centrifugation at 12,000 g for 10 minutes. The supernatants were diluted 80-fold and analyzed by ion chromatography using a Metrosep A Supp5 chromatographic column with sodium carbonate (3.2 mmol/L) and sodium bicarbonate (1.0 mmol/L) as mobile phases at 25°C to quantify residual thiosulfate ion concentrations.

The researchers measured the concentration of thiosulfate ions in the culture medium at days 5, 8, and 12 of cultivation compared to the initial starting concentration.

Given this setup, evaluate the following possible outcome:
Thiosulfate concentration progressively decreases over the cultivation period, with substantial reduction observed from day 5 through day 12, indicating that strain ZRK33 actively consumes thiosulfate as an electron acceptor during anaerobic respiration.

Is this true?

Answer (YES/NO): NO